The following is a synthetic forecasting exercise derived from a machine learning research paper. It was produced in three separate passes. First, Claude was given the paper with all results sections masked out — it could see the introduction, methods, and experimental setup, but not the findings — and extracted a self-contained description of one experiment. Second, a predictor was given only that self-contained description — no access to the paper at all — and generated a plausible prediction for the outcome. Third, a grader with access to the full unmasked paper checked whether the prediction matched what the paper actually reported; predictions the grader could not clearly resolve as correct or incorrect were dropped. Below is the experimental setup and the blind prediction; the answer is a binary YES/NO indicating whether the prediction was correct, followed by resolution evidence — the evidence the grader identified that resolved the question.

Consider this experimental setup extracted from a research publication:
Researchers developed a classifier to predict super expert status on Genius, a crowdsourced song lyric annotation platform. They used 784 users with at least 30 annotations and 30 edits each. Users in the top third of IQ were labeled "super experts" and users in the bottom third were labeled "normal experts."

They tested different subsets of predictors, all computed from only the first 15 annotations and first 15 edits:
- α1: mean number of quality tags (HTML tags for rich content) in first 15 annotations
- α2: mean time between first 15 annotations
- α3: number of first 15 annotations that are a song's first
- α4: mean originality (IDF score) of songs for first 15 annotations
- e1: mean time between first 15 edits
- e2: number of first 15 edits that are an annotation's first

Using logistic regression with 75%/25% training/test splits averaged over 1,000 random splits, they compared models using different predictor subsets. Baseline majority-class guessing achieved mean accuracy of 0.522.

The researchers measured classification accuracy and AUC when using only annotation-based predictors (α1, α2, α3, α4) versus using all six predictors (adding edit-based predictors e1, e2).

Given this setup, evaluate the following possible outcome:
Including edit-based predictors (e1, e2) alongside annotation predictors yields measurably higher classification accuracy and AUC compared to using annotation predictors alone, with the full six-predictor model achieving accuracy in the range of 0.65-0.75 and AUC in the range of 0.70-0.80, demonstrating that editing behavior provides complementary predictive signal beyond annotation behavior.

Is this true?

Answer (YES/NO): NO